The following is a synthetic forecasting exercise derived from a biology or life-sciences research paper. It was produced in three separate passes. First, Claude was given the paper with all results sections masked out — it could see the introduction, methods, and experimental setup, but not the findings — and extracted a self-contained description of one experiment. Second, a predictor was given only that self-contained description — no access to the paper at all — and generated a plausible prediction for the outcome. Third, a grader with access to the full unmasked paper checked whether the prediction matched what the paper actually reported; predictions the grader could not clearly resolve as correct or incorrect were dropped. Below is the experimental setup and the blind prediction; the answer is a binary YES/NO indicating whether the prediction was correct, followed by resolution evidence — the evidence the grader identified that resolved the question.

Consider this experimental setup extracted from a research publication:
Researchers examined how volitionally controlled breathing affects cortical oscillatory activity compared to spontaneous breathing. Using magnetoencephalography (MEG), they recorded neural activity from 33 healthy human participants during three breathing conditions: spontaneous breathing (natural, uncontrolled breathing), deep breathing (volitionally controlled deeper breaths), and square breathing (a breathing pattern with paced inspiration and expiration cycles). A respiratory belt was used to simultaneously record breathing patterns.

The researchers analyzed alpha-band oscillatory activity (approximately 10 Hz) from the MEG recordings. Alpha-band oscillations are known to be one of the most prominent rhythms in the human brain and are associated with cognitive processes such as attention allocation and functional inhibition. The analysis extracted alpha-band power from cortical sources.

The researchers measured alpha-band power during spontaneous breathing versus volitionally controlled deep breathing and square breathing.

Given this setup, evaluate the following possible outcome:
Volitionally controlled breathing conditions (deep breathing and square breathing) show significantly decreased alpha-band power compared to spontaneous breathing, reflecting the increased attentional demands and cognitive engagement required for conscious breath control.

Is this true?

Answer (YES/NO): NO